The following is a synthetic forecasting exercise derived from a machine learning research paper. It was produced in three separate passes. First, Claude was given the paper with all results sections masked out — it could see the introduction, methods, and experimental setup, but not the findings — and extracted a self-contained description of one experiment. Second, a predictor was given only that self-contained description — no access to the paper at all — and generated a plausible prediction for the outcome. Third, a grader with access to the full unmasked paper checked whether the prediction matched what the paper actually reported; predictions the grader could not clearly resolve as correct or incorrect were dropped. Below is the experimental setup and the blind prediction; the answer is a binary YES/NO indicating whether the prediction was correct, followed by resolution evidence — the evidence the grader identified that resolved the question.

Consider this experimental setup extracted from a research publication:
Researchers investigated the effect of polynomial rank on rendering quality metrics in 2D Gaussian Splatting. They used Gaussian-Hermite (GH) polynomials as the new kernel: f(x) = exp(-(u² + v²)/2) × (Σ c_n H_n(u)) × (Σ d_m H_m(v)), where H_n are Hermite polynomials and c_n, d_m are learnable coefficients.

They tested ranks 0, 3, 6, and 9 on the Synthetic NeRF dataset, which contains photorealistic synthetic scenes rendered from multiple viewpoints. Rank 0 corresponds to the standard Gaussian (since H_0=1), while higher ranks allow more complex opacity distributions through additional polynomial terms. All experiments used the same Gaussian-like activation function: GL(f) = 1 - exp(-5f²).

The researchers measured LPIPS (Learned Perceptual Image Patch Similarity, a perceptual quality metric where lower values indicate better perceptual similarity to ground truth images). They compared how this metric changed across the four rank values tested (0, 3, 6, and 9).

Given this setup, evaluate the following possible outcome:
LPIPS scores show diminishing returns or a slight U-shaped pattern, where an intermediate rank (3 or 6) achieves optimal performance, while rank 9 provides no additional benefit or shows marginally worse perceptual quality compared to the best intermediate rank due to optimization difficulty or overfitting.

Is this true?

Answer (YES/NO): NO